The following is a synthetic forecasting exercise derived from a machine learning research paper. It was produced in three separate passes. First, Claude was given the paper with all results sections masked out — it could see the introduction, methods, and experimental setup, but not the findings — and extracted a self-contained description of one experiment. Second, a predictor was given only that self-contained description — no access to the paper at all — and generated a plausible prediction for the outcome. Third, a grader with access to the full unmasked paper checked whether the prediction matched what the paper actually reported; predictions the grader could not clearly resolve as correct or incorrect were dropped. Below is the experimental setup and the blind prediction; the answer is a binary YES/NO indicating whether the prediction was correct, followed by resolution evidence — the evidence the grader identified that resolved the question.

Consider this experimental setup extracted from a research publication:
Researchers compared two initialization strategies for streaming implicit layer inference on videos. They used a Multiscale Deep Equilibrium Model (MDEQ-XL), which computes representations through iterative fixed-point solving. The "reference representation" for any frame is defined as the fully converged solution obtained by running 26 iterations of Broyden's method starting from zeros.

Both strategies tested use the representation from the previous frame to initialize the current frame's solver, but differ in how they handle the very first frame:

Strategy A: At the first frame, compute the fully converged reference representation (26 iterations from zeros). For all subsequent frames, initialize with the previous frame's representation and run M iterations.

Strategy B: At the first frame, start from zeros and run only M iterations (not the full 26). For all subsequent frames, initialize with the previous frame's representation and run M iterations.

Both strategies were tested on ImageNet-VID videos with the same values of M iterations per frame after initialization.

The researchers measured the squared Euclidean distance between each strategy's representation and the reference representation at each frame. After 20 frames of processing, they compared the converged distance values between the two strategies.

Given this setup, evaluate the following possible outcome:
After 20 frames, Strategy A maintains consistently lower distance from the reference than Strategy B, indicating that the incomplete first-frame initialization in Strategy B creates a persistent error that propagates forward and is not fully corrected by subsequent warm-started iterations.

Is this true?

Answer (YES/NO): NO